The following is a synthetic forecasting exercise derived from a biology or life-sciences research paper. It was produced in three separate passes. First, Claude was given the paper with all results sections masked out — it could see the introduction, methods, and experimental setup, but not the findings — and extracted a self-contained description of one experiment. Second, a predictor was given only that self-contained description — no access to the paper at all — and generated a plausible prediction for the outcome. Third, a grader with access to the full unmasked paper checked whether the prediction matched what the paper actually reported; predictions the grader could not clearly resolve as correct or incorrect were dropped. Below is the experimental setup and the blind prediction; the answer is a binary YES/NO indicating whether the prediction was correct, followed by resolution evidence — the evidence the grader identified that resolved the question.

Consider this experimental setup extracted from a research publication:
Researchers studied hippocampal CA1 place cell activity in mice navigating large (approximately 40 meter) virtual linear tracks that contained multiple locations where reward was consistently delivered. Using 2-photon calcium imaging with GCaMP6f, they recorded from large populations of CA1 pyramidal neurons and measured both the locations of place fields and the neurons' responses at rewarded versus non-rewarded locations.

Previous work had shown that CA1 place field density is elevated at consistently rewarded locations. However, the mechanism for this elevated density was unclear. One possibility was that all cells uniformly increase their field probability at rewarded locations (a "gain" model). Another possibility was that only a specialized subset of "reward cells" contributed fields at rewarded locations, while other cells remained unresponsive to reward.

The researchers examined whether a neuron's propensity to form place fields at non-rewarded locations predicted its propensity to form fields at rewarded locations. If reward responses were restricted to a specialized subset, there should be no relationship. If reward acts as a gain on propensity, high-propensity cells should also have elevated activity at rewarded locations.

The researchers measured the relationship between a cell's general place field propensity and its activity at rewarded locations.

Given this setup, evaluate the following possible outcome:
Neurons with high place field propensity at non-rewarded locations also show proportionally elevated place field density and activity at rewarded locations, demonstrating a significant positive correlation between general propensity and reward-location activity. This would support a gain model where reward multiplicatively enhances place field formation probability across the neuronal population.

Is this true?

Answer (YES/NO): YES